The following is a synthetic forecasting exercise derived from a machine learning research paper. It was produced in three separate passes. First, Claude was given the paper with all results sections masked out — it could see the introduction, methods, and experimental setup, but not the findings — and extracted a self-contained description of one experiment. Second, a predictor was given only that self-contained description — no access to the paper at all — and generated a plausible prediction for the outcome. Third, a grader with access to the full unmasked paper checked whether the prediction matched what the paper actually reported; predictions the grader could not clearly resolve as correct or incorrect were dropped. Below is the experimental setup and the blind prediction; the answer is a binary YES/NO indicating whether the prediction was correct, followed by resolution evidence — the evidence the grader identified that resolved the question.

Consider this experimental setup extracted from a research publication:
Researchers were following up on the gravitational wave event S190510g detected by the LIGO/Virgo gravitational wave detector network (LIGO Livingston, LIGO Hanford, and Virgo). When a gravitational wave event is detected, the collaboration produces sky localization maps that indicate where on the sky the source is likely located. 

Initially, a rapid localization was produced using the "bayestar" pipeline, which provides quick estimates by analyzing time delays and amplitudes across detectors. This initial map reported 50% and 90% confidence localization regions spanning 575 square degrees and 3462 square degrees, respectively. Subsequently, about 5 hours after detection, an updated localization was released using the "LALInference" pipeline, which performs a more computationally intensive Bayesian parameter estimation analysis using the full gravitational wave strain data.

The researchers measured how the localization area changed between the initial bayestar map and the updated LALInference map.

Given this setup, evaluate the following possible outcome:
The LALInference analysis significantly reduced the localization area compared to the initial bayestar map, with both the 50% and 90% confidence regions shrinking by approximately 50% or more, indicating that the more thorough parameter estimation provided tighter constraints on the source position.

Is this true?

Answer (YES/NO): YES